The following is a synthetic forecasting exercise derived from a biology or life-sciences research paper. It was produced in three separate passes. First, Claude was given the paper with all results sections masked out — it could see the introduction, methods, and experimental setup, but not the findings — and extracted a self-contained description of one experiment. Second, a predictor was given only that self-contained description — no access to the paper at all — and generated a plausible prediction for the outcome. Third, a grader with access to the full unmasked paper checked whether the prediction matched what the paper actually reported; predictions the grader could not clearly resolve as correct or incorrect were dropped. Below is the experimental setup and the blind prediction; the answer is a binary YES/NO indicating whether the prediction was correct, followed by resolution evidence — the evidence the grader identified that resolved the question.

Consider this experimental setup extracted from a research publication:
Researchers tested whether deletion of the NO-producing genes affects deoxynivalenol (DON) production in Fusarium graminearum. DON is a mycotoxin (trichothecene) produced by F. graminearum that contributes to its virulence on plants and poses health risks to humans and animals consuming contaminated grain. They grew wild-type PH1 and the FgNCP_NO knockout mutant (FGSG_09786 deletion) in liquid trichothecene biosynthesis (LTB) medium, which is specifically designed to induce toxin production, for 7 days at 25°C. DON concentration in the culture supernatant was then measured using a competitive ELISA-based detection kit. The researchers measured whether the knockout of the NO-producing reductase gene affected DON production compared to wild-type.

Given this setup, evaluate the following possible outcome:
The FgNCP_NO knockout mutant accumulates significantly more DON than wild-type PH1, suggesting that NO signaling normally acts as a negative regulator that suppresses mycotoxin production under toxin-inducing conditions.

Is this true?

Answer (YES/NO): NO